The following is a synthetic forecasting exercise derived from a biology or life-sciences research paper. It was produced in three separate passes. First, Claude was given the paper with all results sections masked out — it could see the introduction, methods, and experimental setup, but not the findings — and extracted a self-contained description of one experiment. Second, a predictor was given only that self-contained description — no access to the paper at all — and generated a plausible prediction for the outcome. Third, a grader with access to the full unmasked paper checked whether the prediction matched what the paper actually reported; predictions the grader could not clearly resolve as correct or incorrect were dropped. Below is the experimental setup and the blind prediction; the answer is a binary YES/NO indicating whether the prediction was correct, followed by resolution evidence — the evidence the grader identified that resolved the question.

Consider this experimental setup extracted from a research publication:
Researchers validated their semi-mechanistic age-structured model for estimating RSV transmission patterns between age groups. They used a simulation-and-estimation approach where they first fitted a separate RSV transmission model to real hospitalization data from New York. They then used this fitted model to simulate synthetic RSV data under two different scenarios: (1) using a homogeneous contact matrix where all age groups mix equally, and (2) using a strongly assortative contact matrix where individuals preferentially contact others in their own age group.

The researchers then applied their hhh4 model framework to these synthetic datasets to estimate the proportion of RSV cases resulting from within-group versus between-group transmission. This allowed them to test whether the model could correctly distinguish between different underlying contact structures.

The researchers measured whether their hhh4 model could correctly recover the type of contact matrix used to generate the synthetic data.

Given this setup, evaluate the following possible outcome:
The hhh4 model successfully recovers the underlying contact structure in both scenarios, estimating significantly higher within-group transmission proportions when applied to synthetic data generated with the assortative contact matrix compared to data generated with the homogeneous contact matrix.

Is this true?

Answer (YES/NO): YES